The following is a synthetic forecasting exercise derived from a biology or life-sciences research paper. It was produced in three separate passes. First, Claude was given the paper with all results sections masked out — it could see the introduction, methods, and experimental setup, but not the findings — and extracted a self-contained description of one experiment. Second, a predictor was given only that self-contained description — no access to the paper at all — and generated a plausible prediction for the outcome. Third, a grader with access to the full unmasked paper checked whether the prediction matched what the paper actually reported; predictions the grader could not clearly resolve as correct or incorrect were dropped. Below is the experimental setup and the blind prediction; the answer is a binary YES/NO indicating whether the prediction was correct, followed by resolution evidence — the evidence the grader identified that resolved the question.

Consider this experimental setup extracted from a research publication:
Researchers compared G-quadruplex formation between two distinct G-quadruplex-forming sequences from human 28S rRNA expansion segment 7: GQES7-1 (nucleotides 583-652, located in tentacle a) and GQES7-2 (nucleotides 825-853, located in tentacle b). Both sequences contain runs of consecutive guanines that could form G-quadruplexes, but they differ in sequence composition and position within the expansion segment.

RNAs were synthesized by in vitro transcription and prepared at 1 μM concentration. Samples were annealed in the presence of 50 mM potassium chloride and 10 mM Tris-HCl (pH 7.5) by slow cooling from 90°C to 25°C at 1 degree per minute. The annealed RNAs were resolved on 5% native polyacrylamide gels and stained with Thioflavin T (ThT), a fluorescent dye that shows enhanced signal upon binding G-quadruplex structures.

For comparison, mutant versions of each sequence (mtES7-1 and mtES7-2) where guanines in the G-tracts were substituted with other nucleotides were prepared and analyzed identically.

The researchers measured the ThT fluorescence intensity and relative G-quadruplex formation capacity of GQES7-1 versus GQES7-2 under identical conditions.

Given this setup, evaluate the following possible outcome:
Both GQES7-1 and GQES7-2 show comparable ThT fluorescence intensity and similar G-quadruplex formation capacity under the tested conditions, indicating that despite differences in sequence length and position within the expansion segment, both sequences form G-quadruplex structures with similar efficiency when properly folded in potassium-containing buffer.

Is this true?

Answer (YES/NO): NO